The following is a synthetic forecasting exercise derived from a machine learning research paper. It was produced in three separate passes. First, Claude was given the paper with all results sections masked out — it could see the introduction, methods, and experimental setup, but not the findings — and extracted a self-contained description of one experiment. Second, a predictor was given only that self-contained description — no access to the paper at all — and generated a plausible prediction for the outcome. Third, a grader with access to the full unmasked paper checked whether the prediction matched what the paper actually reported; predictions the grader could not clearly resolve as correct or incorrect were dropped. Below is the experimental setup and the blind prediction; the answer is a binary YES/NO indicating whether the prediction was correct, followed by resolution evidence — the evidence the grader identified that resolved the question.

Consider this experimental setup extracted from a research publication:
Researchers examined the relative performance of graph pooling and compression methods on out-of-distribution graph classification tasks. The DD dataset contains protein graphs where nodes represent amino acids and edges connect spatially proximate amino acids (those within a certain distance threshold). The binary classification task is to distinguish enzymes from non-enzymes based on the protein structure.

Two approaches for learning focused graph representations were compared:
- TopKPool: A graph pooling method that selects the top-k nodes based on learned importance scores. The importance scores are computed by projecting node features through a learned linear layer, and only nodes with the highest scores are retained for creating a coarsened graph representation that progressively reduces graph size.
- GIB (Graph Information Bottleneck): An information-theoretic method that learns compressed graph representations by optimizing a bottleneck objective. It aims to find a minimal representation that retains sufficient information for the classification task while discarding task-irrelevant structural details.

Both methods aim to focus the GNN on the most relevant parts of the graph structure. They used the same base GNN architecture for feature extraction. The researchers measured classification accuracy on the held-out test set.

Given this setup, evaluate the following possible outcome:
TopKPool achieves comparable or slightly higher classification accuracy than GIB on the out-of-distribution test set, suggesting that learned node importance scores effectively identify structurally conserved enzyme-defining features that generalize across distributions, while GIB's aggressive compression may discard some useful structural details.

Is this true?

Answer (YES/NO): NO